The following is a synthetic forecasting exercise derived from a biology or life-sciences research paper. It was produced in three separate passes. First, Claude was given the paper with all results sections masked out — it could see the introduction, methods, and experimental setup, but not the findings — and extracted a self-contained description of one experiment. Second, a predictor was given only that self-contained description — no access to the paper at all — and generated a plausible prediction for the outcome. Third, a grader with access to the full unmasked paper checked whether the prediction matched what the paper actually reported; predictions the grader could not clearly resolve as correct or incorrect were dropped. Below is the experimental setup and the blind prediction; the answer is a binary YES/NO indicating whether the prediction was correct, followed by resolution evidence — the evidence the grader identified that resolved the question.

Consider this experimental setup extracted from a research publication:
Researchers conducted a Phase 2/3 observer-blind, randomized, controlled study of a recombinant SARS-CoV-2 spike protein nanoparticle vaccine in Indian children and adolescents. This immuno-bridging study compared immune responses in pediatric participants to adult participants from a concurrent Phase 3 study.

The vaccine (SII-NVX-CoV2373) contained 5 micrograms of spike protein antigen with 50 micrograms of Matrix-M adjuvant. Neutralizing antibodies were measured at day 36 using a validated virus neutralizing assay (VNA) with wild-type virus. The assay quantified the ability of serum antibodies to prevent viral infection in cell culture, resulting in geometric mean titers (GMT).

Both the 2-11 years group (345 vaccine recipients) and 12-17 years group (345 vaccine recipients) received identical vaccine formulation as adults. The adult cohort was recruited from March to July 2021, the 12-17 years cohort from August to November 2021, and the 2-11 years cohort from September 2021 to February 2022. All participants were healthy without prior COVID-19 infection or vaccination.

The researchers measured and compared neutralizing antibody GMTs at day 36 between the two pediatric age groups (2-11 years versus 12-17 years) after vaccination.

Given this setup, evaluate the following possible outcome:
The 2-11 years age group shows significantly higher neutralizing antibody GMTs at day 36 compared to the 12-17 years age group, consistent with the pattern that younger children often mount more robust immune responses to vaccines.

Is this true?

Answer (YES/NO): YES